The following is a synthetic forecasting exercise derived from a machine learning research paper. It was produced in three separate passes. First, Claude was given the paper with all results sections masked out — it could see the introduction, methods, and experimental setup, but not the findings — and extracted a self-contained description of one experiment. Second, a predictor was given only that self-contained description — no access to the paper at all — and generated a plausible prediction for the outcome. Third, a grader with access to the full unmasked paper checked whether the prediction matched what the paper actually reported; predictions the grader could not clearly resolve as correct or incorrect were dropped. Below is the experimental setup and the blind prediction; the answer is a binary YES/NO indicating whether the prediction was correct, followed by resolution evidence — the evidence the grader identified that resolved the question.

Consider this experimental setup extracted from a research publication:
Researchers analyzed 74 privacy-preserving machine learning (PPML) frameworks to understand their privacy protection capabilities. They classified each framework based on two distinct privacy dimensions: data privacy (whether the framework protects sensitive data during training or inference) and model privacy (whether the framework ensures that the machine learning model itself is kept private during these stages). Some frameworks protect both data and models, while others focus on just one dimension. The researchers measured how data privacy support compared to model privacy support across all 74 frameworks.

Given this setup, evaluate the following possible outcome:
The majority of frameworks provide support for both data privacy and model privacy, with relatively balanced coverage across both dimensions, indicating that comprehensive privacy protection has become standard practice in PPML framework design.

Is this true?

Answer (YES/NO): NO